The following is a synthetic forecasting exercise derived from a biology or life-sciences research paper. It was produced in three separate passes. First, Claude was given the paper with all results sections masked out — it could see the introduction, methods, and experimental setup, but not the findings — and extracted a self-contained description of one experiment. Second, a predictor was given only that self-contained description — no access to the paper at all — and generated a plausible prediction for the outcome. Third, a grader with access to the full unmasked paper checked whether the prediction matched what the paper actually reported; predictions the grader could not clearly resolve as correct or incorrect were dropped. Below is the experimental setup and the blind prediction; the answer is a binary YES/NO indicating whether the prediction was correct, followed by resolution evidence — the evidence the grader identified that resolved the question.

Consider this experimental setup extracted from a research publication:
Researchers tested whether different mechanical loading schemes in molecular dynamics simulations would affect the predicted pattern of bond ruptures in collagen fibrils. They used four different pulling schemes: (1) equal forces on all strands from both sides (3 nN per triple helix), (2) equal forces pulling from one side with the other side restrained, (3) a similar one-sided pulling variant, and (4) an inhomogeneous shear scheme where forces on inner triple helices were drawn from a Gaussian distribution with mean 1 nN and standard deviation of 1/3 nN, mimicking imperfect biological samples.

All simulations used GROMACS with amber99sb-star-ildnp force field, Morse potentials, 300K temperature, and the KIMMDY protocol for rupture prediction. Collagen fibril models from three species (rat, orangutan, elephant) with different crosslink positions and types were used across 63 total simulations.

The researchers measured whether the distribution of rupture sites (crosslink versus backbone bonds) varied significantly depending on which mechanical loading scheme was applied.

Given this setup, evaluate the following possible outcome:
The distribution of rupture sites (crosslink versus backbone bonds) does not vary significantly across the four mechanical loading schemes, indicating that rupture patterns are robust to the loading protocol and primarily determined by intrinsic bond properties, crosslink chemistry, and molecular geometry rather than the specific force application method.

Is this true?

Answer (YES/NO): YES